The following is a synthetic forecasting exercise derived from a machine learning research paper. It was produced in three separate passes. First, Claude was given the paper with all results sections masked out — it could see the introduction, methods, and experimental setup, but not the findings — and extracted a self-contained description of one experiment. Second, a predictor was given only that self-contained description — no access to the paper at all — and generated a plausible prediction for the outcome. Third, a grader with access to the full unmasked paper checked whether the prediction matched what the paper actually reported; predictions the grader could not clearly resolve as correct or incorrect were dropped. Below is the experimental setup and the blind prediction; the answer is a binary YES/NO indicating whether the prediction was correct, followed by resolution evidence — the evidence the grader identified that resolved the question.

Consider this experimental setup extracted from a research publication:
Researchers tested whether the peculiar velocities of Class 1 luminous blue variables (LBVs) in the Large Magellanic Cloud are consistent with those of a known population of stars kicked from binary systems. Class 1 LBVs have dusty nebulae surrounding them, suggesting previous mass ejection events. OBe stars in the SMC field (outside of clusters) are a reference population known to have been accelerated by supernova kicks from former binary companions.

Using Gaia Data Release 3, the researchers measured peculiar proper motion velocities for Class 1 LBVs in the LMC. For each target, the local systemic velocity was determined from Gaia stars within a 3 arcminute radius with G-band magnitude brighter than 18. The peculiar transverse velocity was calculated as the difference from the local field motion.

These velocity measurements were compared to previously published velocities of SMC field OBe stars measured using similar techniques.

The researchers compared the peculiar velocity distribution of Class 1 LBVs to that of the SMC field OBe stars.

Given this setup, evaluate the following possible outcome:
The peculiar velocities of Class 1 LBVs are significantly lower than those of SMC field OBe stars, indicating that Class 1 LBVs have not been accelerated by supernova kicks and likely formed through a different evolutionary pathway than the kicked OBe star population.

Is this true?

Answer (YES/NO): NO